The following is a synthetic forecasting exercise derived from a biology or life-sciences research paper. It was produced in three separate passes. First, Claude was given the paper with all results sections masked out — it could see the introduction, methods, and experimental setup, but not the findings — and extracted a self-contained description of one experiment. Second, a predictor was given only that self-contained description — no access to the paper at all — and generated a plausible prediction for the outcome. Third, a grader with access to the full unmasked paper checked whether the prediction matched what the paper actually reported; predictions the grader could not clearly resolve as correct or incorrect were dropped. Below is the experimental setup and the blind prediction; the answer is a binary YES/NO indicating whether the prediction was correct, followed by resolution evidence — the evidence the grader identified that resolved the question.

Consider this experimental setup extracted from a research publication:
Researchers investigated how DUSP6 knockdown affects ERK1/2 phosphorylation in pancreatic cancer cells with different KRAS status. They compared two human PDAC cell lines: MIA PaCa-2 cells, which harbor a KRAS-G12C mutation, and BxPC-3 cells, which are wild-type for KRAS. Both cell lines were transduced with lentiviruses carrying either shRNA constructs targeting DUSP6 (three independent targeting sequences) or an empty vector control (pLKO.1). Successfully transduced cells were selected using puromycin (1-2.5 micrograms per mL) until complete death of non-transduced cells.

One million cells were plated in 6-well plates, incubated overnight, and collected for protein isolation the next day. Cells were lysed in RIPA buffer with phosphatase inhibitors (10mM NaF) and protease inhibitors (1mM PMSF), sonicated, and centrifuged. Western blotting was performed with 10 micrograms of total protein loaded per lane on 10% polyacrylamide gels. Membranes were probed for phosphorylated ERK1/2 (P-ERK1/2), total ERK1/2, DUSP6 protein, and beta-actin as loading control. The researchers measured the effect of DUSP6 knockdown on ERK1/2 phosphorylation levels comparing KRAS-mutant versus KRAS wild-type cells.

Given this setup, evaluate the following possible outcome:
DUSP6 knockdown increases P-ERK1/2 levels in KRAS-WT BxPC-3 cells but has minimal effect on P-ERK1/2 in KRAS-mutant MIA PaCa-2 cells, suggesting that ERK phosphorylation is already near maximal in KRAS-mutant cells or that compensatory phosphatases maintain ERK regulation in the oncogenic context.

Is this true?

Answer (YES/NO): NO